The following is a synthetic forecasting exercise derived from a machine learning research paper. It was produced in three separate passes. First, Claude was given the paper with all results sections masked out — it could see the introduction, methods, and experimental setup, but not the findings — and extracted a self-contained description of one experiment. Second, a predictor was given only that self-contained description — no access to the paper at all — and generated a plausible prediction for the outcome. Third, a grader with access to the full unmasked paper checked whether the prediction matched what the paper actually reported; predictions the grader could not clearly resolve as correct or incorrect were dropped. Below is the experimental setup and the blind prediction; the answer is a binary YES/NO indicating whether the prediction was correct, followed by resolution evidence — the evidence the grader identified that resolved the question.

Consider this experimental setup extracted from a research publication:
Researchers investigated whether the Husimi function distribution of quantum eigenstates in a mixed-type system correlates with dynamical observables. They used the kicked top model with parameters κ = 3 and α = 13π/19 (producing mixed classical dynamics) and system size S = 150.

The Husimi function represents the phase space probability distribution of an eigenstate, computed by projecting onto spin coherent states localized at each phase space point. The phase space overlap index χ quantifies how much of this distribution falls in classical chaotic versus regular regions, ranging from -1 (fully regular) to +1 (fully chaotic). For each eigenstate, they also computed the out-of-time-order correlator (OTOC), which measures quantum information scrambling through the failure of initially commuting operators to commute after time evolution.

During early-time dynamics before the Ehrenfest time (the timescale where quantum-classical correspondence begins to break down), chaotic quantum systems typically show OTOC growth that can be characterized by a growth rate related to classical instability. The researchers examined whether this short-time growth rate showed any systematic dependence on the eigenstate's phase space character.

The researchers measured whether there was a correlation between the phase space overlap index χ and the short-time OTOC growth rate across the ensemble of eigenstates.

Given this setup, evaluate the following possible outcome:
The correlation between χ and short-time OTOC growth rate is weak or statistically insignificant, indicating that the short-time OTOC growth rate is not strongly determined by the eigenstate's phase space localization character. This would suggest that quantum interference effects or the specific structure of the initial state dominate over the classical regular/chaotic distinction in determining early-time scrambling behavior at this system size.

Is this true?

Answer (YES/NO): NO